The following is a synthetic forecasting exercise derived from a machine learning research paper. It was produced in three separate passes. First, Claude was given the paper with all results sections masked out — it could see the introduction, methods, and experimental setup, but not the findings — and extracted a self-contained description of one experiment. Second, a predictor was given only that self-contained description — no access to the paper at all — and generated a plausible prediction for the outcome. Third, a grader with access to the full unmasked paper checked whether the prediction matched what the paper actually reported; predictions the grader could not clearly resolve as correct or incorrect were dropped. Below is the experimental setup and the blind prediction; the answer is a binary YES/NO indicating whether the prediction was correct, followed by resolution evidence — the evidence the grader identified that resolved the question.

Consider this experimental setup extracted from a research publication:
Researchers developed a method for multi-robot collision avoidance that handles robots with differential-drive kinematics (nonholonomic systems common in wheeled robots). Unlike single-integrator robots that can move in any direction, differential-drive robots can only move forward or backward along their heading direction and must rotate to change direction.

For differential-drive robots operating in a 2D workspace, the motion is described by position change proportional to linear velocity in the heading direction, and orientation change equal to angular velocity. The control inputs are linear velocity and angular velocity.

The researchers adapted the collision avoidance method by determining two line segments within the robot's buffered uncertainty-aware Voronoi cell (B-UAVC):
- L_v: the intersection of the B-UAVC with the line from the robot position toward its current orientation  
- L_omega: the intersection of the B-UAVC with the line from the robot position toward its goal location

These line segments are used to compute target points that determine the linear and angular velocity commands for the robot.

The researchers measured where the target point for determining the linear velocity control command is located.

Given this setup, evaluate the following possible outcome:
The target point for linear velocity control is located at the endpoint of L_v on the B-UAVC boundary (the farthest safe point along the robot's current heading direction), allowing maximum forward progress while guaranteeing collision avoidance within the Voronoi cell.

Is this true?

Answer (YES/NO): NO